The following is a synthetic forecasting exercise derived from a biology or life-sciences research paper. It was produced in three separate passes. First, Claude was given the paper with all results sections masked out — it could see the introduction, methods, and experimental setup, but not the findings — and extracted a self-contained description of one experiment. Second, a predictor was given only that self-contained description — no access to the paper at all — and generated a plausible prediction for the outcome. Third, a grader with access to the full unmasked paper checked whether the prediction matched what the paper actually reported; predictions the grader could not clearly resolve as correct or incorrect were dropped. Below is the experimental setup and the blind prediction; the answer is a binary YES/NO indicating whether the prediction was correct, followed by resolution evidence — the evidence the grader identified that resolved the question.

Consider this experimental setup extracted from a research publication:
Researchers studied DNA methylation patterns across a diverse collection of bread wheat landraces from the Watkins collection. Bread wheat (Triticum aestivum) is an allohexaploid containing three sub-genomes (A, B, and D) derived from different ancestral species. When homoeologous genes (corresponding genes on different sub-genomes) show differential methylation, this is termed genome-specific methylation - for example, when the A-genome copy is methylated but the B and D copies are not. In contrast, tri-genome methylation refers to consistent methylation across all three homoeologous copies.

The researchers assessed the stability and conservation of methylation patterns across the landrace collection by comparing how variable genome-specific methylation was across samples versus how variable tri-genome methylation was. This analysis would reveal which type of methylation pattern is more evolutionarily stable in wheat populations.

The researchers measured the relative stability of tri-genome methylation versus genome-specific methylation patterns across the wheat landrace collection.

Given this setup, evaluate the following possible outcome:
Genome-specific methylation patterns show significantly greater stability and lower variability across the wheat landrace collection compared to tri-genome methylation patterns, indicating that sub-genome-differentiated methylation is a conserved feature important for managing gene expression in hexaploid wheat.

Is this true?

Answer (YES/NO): NO